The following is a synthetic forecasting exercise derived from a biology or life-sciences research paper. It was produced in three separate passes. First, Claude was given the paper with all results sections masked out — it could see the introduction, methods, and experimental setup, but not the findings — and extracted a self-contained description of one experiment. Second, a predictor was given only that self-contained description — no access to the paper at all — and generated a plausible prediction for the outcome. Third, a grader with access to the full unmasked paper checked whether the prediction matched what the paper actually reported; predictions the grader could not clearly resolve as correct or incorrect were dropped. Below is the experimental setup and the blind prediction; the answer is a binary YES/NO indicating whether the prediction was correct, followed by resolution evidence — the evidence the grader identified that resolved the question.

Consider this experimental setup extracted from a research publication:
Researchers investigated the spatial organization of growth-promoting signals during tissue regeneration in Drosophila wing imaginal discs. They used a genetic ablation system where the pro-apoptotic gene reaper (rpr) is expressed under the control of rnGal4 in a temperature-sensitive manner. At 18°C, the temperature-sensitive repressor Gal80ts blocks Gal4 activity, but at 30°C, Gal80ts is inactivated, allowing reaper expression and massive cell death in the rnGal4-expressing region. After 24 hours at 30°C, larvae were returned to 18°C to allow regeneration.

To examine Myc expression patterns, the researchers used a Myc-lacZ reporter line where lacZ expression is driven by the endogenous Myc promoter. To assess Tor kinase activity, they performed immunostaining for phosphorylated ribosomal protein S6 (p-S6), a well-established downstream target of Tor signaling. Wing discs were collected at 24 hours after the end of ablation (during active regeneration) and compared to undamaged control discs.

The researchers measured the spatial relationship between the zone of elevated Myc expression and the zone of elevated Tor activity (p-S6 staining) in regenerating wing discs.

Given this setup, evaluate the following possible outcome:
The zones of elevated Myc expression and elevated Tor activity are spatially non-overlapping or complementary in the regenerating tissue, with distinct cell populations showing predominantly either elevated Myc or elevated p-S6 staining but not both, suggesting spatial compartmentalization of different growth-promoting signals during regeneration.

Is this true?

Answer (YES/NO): NO